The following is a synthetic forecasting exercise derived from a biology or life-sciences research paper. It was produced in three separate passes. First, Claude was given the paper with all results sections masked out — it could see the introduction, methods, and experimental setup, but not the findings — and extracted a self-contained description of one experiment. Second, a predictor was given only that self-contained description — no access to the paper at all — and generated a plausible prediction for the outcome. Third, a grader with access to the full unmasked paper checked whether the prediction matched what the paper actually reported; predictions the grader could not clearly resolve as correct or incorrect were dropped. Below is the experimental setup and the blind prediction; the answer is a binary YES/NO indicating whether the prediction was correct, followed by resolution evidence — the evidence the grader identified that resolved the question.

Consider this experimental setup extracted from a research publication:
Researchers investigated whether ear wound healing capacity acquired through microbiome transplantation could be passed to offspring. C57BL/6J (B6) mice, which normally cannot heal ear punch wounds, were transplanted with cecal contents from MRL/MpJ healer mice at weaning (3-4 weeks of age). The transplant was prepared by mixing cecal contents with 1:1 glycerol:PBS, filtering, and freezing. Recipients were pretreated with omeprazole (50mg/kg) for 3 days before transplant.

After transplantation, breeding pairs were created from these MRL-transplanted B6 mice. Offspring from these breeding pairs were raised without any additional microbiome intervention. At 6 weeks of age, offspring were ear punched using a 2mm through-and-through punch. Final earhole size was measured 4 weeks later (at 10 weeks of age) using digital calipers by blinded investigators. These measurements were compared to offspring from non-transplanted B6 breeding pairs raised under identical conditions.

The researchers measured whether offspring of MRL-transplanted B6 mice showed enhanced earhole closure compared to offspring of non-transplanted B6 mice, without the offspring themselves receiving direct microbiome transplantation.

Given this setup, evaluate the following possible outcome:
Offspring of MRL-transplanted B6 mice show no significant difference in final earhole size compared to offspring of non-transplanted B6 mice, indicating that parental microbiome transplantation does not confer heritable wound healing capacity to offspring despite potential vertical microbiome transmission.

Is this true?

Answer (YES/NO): NO